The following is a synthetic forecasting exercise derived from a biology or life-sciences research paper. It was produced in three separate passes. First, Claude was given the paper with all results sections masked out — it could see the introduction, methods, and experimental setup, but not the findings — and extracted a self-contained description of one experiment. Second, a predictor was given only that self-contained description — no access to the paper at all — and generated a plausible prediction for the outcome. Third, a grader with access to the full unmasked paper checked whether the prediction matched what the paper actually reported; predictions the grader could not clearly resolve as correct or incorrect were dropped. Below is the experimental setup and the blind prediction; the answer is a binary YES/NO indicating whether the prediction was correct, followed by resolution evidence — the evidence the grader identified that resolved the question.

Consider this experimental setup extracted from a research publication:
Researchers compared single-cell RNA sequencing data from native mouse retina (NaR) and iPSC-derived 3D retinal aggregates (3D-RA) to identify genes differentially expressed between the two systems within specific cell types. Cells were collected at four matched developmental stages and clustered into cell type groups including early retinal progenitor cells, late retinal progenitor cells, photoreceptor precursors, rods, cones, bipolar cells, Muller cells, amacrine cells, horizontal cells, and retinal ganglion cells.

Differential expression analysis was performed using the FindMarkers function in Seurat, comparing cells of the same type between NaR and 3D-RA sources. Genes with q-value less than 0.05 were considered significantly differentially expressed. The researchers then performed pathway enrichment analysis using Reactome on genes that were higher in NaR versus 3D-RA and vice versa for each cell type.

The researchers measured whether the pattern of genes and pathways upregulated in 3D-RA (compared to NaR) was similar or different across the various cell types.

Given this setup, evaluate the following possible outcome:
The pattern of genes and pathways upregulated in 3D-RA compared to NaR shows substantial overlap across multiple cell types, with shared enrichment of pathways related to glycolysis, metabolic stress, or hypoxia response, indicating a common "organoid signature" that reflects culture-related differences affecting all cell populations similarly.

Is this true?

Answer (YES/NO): NO